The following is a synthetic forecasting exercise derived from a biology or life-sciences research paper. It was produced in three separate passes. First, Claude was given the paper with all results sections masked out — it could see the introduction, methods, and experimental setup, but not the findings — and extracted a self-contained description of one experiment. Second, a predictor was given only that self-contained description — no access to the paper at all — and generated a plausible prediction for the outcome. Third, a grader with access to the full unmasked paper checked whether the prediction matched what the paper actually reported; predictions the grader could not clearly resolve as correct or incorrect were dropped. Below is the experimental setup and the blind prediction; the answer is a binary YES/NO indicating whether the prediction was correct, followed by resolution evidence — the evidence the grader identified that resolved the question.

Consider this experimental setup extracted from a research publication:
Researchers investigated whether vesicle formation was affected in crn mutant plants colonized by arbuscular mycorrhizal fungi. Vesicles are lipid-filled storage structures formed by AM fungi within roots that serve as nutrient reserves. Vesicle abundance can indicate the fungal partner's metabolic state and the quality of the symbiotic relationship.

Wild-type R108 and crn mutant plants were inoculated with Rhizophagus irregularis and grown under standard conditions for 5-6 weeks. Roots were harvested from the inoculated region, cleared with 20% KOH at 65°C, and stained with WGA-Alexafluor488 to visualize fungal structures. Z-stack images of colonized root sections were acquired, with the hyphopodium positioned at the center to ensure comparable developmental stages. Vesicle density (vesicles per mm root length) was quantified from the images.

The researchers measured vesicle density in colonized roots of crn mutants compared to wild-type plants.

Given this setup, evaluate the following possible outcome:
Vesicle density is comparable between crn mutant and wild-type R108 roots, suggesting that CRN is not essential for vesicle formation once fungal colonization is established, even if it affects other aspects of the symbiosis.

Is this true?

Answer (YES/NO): YES